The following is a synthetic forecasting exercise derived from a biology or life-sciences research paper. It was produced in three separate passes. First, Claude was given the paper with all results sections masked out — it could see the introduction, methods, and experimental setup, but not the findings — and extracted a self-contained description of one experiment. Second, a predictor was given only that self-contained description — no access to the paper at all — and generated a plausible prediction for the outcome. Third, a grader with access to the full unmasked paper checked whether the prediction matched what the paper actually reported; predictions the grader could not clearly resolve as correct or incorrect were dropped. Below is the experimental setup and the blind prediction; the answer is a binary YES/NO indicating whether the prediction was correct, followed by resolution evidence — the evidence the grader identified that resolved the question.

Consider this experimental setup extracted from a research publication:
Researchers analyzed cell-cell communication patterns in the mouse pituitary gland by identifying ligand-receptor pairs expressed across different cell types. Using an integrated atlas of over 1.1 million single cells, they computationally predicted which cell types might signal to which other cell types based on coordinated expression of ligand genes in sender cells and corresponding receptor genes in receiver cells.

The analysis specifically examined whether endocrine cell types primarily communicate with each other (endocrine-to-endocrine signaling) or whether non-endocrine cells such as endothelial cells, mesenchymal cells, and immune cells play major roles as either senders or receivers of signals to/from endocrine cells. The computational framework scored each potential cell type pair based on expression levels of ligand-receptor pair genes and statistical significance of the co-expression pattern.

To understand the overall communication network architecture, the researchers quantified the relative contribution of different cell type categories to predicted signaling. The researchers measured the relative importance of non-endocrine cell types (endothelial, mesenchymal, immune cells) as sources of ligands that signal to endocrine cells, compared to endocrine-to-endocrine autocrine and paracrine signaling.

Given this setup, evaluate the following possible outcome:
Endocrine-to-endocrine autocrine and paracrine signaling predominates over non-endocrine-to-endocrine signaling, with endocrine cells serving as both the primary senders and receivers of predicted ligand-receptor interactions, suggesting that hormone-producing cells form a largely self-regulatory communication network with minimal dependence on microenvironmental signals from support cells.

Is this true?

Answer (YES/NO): NO